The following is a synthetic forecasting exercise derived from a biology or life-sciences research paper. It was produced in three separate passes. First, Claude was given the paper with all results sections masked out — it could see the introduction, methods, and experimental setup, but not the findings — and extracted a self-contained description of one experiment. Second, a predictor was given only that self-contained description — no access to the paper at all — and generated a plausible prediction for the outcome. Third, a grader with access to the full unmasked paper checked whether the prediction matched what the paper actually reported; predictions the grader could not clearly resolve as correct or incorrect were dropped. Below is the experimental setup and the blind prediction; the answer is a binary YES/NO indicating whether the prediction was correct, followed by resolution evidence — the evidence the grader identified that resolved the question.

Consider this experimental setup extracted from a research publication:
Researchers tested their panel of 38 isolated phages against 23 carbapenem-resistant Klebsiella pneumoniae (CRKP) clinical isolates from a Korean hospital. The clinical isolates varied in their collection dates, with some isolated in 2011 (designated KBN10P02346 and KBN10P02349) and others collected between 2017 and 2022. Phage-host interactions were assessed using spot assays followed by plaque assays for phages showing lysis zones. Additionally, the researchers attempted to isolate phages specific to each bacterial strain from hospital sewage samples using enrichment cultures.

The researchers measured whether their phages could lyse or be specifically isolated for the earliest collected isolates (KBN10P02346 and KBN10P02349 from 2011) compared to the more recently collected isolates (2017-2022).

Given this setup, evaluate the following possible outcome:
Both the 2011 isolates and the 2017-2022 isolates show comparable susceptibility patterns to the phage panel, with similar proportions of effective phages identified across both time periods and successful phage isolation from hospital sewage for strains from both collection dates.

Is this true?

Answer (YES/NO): NO